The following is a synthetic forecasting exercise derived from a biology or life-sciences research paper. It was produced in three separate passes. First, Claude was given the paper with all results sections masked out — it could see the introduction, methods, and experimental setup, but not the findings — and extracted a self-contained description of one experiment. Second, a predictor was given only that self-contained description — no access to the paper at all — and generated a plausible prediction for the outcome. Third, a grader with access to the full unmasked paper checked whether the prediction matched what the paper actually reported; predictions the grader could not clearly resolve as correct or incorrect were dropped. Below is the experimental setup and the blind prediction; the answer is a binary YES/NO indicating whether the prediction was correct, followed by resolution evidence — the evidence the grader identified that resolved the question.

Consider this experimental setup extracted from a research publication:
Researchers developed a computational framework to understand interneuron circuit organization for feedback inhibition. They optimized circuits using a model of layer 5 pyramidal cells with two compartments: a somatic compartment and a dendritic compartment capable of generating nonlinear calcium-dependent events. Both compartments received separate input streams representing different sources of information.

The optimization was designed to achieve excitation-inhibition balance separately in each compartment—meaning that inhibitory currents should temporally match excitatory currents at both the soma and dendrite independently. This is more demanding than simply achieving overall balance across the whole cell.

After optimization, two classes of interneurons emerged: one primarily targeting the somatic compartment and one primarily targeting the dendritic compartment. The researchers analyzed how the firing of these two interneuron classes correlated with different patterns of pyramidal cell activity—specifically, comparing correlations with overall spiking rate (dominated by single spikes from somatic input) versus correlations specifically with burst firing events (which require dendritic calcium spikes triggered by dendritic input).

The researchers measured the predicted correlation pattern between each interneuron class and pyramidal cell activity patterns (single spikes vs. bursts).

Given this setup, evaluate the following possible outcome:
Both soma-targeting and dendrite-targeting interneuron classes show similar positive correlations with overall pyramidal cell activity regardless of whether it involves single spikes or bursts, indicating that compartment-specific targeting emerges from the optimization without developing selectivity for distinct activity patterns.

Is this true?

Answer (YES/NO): NO